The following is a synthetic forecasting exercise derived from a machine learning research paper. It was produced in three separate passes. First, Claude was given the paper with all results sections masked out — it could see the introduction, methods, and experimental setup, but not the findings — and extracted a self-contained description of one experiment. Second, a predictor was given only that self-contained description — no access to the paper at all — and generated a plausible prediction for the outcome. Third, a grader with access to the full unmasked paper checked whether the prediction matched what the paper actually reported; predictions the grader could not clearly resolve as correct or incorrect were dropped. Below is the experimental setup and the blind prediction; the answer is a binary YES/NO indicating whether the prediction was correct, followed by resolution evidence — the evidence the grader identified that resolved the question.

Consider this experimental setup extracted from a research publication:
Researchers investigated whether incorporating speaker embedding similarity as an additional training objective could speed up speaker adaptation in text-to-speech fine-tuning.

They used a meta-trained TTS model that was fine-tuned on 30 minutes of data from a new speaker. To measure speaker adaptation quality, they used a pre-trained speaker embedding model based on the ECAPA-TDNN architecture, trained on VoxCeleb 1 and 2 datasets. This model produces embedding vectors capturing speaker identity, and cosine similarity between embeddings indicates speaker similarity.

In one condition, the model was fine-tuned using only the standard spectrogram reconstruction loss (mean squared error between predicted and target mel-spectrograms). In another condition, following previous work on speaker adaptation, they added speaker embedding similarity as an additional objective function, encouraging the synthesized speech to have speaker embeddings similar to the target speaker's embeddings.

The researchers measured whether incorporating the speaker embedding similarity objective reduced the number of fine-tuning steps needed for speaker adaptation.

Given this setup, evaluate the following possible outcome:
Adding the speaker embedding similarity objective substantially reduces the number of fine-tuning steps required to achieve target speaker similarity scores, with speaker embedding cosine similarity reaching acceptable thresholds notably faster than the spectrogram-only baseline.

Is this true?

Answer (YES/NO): NO